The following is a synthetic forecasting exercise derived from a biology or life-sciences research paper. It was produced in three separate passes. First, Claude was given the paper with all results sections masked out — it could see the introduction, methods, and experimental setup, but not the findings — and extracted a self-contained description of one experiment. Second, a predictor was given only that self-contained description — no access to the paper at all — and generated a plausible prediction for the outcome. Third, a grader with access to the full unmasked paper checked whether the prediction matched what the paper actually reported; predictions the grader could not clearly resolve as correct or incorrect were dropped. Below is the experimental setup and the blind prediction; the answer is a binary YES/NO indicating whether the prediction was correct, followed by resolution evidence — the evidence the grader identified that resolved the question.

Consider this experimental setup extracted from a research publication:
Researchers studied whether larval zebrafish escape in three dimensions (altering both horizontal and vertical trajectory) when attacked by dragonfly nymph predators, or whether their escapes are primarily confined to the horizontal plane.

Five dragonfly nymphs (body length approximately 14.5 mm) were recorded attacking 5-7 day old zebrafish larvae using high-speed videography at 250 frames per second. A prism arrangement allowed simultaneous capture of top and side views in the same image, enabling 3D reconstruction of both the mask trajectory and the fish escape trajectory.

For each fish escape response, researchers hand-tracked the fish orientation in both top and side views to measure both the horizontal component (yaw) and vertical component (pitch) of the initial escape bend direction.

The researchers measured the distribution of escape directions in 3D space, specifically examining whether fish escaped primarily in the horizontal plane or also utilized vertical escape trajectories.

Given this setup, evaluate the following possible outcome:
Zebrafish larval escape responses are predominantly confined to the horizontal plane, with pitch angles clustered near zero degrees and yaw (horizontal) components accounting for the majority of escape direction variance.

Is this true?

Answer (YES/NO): NO